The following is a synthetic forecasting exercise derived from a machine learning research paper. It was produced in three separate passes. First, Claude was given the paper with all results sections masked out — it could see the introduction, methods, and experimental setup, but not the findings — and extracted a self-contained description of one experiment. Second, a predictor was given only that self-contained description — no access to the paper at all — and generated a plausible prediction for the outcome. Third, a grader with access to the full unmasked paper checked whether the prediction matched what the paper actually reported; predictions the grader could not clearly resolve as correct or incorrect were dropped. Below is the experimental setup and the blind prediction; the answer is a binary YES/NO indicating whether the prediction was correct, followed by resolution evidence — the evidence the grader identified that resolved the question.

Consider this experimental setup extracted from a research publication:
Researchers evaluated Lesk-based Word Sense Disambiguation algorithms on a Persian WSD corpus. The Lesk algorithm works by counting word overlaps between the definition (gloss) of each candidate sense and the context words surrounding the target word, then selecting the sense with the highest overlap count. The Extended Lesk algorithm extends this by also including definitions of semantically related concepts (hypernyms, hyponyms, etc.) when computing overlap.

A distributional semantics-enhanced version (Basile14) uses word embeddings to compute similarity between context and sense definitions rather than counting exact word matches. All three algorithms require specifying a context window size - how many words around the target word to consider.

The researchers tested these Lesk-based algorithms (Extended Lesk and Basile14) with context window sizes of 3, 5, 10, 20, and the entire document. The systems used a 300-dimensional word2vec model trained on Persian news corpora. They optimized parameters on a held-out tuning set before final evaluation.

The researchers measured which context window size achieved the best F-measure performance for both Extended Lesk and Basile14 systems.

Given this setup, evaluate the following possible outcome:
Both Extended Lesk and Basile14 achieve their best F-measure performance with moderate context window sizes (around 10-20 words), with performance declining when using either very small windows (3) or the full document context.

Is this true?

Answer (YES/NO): NO